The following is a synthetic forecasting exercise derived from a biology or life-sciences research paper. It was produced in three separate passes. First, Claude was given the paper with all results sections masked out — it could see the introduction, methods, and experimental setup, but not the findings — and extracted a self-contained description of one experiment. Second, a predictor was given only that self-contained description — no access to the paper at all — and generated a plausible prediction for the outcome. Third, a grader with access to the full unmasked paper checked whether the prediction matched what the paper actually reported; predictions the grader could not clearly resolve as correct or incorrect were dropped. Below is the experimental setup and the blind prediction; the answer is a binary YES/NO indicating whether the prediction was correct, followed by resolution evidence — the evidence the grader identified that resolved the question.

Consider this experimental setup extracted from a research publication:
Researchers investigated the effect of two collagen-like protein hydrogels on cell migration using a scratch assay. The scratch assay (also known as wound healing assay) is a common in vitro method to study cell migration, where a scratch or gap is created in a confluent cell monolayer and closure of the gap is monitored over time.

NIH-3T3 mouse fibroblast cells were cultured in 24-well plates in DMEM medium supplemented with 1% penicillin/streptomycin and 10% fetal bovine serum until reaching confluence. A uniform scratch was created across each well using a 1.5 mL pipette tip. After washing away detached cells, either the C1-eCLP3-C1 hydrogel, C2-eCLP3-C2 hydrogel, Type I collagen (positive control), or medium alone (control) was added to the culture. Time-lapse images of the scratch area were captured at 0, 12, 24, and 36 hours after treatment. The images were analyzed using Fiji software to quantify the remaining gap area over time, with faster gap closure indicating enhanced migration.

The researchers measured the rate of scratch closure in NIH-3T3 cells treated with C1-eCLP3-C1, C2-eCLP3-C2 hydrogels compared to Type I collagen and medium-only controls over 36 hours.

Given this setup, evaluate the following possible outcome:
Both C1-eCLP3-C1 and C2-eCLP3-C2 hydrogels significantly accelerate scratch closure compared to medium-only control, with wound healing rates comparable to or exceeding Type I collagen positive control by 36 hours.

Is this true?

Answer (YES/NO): YES